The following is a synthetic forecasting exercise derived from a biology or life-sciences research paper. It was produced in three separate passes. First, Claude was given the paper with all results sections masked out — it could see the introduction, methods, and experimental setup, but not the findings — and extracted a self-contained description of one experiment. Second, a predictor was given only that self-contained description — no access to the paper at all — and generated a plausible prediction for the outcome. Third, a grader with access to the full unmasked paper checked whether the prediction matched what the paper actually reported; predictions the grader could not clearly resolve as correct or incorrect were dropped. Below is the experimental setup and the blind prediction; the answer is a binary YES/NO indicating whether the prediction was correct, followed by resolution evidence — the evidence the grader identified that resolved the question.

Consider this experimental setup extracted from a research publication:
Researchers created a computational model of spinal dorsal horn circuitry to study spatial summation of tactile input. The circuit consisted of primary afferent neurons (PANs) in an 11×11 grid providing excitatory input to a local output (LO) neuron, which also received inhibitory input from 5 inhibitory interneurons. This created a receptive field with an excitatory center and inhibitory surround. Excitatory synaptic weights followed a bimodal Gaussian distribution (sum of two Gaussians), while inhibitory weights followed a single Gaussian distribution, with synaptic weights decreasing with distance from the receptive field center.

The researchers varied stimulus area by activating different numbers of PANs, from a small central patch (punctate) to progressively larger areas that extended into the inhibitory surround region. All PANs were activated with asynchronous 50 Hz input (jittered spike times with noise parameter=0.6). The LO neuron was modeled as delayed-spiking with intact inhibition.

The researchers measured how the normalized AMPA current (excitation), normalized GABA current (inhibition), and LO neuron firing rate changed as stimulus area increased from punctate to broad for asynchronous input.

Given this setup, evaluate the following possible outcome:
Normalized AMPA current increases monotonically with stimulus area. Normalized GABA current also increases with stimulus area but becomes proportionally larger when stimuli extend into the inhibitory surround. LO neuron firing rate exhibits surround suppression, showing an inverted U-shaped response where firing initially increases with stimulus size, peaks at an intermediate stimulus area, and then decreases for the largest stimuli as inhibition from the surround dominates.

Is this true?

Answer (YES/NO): NO